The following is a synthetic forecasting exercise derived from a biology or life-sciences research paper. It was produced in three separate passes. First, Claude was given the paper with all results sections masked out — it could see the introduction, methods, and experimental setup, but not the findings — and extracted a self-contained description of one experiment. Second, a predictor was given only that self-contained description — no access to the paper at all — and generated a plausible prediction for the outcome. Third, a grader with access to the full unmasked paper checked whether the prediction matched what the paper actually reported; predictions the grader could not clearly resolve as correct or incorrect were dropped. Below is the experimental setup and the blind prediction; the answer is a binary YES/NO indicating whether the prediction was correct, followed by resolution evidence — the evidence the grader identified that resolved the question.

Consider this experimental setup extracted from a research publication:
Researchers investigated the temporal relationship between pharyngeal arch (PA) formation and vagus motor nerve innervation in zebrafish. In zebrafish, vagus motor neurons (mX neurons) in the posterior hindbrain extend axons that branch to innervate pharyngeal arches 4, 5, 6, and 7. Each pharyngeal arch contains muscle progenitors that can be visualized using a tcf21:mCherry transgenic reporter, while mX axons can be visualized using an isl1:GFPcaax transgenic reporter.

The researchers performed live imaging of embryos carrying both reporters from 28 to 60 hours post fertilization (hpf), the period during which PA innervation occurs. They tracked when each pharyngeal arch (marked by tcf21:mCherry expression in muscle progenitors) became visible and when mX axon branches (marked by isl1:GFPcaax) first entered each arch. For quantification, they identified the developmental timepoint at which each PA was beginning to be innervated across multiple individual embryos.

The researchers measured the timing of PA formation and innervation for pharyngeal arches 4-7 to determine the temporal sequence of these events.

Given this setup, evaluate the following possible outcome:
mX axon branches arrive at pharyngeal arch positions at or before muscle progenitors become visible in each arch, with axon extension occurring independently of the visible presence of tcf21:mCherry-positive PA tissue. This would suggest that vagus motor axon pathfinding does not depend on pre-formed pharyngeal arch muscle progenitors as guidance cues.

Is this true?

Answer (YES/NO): NO